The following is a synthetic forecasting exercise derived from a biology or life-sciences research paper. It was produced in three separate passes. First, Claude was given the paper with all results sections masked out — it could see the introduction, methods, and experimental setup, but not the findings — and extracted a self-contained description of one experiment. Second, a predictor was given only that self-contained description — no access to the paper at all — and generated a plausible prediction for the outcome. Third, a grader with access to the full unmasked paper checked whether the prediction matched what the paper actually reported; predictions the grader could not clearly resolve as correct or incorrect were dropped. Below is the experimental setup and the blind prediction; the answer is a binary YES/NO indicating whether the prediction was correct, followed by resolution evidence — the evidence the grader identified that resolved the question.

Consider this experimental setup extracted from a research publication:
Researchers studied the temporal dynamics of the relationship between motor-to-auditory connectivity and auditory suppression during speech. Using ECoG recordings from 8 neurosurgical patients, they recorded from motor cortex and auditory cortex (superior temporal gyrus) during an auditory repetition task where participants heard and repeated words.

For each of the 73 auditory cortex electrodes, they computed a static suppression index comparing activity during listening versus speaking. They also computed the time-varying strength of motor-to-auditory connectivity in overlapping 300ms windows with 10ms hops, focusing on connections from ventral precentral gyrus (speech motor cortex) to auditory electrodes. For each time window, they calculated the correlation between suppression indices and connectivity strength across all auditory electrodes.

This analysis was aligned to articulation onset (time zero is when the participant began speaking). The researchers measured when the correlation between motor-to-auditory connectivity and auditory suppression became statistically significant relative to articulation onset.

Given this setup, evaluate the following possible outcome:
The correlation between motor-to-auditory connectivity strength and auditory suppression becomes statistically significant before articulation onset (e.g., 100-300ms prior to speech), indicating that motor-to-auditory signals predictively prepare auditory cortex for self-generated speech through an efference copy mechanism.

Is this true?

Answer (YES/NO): YES